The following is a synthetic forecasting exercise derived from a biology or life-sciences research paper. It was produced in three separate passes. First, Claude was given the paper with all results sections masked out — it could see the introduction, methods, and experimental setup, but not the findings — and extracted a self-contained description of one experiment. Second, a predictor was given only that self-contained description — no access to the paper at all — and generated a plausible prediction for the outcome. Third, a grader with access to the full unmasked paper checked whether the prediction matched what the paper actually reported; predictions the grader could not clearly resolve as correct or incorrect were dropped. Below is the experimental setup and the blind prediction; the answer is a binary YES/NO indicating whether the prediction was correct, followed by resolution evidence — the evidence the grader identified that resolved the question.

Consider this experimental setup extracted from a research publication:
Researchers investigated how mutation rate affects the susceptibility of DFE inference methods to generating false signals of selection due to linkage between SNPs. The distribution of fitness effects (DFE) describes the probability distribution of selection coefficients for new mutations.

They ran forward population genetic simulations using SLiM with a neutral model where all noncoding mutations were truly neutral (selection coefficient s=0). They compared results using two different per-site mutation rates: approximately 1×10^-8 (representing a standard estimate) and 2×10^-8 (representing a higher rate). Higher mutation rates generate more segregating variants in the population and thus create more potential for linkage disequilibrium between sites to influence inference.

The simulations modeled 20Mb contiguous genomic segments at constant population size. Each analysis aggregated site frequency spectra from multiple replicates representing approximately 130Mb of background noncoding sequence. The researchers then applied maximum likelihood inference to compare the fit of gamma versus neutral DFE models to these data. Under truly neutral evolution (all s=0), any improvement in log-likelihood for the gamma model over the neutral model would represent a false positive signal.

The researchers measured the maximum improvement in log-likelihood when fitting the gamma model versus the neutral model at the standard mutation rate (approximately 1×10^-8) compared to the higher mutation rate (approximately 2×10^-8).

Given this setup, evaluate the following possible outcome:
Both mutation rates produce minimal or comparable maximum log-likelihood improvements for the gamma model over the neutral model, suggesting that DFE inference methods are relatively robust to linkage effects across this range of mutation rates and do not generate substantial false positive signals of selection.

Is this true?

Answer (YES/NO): NO